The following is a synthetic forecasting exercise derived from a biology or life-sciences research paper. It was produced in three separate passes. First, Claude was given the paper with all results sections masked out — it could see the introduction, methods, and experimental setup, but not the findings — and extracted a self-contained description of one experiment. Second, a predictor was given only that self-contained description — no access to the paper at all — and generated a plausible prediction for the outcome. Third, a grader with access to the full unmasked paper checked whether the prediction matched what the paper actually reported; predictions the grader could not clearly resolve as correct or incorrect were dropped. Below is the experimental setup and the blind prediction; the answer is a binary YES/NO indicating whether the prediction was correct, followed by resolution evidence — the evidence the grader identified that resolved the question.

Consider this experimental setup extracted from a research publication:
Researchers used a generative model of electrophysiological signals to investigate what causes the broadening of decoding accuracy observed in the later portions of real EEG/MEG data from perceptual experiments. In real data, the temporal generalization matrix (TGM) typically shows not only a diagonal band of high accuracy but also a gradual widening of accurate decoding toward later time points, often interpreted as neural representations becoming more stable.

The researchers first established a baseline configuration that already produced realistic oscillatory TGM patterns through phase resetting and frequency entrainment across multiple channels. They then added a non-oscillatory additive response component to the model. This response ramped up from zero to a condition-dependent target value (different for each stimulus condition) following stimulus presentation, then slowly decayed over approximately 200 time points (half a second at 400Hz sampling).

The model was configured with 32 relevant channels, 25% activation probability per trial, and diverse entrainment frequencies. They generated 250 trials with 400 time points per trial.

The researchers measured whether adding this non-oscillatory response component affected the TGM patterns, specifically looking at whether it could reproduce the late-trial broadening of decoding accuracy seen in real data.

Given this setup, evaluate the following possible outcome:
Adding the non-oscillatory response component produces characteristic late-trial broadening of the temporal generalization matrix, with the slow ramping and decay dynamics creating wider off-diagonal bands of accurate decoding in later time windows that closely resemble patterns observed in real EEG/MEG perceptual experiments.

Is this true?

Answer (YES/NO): YES